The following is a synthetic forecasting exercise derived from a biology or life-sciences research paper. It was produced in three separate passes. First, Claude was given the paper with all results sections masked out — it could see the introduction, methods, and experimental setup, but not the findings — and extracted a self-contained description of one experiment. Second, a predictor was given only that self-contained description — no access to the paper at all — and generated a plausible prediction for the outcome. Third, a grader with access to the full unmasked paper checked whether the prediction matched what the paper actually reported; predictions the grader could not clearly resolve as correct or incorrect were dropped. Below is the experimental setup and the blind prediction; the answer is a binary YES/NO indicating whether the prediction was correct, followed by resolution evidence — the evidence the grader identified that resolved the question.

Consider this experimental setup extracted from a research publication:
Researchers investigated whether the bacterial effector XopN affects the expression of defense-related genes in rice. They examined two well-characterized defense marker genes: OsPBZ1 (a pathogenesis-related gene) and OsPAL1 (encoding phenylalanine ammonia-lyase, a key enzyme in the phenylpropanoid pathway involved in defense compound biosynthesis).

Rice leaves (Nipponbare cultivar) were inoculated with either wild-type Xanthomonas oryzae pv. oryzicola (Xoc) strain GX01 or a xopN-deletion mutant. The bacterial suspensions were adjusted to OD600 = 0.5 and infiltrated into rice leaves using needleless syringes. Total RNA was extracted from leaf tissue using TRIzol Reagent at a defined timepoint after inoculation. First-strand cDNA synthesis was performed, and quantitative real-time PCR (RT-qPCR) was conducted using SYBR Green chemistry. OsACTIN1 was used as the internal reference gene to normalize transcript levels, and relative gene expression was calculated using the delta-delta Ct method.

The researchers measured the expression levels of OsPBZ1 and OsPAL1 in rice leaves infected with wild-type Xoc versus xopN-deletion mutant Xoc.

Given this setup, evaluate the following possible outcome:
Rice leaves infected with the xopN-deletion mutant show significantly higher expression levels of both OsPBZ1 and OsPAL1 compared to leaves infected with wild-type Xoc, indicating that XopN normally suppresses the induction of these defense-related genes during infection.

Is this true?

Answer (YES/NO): YES